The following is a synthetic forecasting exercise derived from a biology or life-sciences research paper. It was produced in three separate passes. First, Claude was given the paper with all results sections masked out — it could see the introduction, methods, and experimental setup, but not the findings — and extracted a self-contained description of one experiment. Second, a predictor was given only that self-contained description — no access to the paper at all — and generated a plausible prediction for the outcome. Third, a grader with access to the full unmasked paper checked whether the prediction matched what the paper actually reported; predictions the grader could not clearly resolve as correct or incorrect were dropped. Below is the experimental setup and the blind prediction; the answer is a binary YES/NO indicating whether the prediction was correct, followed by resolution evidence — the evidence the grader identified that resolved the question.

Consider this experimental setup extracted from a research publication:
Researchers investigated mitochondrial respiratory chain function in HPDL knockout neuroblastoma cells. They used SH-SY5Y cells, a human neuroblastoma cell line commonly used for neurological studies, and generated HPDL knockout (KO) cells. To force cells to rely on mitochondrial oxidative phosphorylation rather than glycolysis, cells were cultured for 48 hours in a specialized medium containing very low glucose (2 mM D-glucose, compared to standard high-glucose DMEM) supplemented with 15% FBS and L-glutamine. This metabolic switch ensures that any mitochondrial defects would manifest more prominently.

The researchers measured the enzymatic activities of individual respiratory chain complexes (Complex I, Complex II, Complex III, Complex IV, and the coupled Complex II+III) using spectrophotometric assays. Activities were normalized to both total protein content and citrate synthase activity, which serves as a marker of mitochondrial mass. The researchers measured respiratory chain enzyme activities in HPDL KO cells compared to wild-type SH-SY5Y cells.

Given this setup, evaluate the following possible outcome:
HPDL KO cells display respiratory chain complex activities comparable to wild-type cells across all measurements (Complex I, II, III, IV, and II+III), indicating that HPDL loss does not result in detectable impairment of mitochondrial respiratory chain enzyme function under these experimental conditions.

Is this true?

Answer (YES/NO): NO